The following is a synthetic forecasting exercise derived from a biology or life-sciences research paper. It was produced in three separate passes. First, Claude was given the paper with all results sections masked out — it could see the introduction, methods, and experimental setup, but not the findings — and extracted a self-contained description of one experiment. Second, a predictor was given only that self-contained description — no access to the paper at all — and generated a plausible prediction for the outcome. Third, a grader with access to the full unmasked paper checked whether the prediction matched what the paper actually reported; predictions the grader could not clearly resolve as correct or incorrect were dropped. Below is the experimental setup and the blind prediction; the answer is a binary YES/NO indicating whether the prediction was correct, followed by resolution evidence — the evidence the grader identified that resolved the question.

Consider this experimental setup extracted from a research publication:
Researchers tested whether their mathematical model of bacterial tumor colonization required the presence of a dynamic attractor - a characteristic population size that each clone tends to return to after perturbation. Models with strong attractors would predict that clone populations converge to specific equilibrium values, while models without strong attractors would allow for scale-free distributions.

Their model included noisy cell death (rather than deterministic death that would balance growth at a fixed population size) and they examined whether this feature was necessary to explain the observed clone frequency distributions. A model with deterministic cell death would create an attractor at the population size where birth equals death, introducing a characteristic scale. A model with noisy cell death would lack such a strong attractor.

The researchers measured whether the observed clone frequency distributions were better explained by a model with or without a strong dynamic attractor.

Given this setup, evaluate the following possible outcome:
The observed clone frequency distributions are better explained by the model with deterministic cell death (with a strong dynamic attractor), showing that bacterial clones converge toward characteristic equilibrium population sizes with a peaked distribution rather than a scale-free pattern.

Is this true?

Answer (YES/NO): NO